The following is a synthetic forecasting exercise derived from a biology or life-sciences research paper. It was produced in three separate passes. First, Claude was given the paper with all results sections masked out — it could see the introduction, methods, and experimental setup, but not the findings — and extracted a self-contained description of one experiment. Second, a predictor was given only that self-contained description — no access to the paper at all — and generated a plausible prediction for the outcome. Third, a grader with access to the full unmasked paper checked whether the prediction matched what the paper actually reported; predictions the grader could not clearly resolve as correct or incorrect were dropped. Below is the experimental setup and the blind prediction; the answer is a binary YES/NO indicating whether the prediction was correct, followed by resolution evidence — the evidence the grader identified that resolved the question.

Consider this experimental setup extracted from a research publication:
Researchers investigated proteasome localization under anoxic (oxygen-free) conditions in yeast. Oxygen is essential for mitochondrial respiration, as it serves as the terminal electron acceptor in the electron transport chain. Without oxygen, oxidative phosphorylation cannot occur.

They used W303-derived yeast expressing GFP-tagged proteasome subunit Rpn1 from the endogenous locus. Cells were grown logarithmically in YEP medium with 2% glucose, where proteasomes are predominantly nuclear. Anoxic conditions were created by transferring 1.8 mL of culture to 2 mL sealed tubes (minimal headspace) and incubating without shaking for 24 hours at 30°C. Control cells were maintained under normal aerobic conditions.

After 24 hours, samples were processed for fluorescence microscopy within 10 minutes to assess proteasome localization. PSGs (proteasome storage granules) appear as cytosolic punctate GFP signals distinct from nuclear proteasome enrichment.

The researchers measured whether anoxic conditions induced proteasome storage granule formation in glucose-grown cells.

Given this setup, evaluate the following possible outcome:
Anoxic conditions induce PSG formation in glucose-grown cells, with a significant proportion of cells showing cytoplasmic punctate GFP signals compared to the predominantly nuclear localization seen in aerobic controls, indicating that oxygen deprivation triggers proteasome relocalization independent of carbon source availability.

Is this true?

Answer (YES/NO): YES